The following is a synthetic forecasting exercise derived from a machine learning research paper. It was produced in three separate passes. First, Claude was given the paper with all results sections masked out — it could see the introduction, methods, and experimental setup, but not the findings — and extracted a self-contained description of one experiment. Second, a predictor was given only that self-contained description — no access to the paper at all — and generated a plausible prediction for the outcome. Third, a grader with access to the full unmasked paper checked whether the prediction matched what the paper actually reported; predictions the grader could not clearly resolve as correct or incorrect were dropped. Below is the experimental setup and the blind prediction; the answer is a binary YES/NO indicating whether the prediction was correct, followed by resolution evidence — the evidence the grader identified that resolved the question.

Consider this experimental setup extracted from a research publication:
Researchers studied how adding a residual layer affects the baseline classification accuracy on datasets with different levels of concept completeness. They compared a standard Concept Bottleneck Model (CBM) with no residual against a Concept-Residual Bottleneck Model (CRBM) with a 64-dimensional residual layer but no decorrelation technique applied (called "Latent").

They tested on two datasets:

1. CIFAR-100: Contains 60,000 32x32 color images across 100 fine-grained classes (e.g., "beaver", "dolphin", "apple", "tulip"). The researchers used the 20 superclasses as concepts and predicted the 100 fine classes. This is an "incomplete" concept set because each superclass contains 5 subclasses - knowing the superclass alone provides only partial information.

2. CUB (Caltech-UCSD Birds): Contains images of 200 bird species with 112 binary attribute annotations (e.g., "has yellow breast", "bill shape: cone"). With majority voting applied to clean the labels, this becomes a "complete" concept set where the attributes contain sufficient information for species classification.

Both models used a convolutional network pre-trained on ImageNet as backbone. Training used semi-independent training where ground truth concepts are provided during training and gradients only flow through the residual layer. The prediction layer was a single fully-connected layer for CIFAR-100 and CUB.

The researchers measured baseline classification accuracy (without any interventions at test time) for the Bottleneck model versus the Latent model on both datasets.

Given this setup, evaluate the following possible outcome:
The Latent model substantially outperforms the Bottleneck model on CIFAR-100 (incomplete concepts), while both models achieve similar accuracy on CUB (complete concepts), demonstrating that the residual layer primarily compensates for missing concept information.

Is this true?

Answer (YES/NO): YES